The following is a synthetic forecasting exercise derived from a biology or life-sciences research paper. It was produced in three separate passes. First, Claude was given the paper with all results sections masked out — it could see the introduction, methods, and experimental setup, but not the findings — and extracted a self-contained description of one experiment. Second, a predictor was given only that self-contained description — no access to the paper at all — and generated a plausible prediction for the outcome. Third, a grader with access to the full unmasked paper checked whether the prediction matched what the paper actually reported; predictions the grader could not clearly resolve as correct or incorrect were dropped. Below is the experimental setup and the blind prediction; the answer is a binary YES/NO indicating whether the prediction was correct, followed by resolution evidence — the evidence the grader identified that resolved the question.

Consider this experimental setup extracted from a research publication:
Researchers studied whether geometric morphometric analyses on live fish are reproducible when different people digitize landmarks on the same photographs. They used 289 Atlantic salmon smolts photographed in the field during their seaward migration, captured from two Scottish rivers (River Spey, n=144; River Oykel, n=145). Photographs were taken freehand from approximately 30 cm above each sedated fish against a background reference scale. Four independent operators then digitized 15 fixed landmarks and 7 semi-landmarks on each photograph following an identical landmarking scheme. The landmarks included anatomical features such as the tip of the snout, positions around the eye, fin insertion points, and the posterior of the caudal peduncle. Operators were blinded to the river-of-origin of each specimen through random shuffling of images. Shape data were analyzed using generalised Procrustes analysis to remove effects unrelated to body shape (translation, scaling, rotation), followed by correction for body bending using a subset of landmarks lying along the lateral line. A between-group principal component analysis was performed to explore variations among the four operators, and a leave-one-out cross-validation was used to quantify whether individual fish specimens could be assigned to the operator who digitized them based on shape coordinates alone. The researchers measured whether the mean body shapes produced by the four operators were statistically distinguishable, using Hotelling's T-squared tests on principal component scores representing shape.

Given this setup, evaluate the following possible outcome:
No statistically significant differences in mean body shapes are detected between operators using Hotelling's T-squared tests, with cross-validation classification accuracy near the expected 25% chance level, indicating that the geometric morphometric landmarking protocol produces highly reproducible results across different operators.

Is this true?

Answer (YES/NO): NO